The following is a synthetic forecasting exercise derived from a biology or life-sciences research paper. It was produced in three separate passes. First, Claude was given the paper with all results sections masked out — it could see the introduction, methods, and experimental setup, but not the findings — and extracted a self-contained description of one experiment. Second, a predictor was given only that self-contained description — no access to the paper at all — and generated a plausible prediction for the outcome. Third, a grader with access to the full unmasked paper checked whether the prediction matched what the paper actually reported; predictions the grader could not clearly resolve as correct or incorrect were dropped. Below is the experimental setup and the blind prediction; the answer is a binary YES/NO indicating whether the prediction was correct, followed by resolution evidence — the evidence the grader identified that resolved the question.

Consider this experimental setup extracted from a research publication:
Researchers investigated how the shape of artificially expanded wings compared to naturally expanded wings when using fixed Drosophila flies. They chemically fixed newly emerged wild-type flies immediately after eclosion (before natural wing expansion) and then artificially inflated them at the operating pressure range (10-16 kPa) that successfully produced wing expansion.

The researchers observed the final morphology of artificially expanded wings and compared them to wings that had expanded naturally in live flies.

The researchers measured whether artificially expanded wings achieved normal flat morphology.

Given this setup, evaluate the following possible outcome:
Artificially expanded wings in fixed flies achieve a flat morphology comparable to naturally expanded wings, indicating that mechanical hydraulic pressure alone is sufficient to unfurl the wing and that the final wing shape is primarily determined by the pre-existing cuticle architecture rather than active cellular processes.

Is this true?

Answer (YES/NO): NO